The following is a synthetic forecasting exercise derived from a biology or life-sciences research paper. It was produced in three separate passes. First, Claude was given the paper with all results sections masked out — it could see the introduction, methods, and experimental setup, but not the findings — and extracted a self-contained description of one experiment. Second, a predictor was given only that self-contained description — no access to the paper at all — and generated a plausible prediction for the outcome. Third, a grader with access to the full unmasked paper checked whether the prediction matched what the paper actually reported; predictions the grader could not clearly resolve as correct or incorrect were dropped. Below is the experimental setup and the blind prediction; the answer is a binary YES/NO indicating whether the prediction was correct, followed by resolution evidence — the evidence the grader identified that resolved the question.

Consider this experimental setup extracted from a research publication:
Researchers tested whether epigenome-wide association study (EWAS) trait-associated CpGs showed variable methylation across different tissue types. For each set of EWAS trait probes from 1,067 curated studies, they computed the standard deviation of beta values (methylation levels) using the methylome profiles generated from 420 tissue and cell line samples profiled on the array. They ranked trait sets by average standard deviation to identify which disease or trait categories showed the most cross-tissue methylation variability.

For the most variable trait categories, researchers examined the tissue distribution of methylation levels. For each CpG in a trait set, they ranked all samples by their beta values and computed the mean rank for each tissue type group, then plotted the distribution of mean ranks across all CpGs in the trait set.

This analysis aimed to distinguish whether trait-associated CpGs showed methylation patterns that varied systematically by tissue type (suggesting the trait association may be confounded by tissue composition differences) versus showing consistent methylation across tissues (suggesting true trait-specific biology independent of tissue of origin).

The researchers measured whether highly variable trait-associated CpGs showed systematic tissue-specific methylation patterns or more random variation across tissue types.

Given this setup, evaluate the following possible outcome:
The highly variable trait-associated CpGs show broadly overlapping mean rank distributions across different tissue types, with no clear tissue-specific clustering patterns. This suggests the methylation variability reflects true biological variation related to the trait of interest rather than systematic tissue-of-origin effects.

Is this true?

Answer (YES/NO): NO